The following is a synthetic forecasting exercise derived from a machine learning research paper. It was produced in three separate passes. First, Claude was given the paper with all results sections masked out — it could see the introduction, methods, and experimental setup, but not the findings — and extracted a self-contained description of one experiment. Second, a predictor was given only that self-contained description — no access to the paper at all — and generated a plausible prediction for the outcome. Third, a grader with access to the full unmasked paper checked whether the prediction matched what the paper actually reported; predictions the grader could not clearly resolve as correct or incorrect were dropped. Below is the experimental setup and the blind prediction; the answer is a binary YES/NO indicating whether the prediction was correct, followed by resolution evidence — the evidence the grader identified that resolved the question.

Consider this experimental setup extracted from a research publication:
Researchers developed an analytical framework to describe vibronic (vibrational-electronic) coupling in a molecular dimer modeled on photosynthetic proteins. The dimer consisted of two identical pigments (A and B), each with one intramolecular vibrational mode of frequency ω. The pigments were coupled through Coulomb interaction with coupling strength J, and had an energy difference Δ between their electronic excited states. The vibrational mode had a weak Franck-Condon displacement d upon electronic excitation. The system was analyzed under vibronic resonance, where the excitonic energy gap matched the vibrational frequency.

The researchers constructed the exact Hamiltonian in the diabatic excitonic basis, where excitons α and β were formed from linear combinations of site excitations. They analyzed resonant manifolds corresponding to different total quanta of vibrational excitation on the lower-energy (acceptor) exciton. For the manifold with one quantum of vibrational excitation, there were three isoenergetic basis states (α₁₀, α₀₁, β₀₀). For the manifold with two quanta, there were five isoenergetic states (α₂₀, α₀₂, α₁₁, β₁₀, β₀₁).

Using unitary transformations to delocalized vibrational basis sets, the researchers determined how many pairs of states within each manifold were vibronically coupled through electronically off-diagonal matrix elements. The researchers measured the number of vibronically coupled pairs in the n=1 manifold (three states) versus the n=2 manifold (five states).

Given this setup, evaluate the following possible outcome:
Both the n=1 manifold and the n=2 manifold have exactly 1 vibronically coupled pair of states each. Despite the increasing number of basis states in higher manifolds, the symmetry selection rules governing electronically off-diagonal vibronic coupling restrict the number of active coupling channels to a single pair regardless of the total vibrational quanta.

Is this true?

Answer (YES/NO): NO